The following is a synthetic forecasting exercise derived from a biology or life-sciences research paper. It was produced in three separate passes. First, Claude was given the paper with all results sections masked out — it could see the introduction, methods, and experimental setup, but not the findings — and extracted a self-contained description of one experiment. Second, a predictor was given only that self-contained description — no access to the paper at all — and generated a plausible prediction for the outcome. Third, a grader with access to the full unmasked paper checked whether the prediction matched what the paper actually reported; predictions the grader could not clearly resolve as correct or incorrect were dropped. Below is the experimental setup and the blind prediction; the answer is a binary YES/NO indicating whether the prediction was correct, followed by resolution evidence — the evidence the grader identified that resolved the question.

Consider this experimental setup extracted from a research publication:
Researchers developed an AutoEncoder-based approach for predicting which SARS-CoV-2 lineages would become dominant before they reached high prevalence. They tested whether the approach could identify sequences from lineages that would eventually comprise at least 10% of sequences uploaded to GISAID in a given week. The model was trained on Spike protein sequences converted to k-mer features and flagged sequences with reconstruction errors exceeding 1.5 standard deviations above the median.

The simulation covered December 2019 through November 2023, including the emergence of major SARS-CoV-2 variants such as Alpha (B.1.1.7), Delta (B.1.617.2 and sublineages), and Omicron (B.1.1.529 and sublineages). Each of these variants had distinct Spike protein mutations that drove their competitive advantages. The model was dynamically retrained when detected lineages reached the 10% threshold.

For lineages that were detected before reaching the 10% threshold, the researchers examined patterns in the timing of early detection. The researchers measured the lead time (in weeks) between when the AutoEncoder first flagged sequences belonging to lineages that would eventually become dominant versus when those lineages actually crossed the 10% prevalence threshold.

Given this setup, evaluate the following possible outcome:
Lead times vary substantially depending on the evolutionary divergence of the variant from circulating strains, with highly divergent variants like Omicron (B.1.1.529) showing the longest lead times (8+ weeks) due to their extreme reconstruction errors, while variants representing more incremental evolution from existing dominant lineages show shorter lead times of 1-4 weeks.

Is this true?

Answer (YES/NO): NO